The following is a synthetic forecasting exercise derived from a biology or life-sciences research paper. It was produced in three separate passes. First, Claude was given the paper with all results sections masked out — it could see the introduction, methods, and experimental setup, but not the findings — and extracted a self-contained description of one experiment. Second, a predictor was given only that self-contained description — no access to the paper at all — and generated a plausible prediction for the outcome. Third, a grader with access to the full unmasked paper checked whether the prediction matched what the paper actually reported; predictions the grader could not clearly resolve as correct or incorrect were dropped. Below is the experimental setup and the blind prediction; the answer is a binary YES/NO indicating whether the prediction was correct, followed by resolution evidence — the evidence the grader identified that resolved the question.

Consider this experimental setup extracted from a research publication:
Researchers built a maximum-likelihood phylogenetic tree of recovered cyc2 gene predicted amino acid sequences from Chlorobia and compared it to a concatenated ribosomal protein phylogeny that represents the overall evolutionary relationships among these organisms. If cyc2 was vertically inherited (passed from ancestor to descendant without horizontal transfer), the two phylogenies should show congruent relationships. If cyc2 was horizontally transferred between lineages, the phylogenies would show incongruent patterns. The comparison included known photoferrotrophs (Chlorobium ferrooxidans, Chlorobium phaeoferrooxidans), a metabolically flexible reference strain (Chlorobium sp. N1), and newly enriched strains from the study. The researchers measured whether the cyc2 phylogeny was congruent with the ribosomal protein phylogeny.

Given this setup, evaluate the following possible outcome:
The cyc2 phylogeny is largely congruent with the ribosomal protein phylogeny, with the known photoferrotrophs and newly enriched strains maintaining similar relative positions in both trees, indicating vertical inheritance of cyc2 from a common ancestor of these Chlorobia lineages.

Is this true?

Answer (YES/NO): NO